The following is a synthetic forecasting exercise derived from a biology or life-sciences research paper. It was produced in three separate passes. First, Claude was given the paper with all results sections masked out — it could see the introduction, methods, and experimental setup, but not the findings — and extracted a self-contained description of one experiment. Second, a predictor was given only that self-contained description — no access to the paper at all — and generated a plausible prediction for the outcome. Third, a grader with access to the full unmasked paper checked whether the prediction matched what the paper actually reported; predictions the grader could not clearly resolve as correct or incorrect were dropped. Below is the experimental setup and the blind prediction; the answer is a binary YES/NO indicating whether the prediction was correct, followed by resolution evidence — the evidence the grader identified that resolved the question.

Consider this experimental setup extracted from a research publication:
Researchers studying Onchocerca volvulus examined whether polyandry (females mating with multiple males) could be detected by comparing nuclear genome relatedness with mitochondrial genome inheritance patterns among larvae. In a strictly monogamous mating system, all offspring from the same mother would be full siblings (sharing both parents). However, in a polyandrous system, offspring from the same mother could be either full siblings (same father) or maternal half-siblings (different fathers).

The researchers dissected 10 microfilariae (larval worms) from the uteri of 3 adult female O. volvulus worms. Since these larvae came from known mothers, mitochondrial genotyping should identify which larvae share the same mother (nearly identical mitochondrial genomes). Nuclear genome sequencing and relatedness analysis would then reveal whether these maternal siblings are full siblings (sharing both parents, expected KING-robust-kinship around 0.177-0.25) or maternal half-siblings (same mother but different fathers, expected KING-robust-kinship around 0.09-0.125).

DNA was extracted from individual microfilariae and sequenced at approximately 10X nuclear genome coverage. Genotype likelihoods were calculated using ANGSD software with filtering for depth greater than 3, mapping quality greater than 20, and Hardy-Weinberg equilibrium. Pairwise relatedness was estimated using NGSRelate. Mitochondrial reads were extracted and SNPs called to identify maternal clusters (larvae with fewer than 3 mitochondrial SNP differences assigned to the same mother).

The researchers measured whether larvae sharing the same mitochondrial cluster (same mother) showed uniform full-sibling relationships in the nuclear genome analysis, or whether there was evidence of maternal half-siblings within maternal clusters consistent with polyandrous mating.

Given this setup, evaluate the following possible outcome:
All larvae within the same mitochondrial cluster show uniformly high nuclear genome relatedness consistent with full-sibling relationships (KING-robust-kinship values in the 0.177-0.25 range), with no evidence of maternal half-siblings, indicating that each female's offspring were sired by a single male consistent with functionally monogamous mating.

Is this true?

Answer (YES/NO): NO